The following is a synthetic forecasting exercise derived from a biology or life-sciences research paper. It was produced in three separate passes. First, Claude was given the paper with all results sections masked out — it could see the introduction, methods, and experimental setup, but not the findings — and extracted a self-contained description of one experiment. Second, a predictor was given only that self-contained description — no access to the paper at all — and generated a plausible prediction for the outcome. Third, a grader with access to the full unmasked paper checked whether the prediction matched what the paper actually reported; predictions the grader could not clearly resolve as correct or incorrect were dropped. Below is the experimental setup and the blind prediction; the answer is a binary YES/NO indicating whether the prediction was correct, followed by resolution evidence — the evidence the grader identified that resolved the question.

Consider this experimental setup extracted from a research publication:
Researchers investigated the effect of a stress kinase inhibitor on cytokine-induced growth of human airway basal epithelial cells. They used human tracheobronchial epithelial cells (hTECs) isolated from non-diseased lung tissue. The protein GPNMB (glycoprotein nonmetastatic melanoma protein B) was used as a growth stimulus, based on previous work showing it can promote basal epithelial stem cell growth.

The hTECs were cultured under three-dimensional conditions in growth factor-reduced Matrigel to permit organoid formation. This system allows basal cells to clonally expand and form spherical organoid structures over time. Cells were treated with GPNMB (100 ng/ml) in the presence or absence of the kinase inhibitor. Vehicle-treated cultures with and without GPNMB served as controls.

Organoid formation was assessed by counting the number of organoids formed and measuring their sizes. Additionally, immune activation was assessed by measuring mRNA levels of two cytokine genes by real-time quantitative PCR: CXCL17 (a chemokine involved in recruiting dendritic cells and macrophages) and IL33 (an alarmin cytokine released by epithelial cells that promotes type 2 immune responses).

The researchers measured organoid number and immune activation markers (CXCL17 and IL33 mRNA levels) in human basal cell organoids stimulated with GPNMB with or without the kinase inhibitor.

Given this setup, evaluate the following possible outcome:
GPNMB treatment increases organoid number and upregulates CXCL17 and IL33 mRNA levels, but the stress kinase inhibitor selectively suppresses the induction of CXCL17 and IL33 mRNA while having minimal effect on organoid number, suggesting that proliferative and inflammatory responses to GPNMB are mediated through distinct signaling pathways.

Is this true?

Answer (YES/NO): NO